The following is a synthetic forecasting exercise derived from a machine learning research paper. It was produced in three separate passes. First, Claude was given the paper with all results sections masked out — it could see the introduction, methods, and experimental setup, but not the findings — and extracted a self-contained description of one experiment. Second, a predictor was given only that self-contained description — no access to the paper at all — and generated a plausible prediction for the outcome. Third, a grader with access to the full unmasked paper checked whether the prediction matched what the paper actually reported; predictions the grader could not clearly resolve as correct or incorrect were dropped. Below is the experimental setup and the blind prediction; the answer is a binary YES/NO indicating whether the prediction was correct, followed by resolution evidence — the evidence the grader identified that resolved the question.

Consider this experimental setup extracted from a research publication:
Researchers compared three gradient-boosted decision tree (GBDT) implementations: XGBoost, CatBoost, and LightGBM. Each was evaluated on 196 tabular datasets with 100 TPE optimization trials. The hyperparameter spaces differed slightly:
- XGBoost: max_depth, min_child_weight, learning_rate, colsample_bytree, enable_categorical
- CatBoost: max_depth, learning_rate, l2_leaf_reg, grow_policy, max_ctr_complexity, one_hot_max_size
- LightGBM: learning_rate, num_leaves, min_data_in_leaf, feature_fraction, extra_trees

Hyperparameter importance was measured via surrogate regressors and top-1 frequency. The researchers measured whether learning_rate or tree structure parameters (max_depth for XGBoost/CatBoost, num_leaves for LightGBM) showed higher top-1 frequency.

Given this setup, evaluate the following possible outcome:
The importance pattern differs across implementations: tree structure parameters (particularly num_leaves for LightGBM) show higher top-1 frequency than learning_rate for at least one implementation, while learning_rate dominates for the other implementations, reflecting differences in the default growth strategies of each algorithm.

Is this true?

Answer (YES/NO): NO